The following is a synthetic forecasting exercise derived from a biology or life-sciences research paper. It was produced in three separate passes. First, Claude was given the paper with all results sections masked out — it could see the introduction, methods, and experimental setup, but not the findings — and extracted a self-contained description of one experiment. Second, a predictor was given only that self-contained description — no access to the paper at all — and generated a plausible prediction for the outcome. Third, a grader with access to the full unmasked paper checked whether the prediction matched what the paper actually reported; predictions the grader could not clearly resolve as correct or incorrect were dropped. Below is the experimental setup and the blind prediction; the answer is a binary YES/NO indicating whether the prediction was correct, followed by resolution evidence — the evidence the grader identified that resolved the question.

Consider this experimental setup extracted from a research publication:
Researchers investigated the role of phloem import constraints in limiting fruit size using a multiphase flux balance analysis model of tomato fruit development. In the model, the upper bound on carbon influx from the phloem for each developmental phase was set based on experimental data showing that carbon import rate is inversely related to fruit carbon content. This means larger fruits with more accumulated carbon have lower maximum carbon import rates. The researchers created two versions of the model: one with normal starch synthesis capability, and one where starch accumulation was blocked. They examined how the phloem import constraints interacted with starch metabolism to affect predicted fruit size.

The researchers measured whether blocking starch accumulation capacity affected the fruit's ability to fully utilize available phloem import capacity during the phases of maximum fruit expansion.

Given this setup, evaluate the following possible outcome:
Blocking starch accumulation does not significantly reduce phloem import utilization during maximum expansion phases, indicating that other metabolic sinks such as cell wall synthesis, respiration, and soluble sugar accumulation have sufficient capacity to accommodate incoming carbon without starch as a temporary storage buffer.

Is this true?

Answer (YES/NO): NO